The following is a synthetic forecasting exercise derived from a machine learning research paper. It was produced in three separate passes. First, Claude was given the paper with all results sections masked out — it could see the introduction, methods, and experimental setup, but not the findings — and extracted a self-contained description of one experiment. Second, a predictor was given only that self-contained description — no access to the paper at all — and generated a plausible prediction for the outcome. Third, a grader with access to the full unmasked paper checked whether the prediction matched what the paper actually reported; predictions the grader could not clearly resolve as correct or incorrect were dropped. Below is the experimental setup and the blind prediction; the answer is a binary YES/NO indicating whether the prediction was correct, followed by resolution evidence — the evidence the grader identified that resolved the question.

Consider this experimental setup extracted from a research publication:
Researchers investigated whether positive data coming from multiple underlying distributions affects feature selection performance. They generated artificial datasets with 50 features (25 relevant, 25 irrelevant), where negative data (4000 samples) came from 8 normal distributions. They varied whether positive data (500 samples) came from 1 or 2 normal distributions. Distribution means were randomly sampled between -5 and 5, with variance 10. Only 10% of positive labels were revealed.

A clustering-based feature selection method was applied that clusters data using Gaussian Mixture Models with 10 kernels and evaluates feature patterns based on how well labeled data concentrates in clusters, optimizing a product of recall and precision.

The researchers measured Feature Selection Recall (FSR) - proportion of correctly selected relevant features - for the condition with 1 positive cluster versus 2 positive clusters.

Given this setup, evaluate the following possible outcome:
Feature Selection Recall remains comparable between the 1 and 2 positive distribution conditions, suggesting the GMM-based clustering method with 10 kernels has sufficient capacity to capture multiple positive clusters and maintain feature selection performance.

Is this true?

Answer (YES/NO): YES